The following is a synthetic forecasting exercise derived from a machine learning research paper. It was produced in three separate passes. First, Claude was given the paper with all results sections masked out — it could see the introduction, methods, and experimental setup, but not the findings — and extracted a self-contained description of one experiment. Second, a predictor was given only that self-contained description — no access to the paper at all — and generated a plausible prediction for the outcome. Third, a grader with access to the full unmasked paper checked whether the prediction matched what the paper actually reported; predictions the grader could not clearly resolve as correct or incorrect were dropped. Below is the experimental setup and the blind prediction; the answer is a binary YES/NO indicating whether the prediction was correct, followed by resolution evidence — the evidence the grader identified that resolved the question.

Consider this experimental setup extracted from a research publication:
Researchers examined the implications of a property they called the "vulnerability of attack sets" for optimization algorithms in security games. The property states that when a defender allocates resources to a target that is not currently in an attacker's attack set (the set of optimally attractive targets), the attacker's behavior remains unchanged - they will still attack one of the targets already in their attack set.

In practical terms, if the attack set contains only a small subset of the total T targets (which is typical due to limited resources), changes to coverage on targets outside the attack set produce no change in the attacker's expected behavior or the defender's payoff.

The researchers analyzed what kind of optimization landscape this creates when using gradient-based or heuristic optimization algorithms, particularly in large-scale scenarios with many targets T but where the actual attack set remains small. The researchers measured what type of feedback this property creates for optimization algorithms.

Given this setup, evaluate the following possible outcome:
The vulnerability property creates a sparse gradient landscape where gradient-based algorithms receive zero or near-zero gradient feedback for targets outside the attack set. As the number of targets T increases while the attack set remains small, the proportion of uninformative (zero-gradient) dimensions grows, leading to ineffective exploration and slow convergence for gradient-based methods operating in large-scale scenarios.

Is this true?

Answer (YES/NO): YES